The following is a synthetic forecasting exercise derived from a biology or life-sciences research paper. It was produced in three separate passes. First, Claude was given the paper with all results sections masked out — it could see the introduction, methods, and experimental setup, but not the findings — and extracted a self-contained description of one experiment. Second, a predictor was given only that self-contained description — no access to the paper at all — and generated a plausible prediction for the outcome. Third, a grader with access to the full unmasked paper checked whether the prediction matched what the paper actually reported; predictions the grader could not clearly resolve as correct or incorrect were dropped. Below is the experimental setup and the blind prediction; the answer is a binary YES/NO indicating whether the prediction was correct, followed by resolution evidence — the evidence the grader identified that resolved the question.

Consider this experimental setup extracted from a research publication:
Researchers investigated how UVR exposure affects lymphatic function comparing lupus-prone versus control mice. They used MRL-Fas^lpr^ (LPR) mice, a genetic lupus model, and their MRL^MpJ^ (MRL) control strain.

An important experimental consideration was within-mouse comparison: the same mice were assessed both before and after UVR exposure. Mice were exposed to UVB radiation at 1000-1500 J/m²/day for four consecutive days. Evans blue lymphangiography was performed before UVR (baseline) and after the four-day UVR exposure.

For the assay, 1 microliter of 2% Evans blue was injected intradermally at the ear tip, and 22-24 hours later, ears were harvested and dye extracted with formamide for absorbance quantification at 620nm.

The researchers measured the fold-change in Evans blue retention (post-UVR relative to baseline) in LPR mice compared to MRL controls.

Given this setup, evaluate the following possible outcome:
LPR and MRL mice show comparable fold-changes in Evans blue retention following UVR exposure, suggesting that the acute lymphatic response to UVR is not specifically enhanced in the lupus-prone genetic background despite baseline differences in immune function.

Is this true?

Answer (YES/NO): NO